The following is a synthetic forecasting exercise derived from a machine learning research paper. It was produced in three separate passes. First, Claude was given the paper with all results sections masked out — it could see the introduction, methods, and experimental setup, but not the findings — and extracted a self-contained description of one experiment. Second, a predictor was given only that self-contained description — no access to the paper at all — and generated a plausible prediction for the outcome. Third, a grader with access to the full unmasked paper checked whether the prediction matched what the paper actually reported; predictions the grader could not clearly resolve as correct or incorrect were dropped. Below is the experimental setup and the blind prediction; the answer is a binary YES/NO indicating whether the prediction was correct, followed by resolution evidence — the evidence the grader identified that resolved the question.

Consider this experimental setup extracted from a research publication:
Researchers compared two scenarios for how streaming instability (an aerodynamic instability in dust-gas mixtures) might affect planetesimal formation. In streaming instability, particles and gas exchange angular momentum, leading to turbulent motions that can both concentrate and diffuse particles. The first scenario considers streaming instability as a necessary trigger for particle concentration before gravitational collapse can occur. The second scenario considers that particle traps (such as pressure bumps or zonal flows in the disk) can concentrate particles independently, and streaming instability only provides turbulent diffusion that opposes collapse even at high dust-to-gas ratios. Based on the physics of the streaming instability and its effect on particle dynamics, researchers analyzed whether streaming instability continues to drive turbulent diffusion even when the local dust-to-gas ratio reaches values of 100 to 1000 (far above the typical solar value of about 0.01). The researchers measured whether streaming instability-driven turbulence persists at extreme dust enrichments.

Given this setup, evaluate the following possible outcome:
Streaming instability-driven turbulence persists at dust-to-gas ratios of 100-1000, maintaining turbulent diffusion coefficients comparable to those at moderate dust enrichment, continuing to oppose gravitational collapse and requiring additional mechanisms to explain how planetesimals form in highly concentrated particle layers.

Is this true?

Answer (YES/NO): NO